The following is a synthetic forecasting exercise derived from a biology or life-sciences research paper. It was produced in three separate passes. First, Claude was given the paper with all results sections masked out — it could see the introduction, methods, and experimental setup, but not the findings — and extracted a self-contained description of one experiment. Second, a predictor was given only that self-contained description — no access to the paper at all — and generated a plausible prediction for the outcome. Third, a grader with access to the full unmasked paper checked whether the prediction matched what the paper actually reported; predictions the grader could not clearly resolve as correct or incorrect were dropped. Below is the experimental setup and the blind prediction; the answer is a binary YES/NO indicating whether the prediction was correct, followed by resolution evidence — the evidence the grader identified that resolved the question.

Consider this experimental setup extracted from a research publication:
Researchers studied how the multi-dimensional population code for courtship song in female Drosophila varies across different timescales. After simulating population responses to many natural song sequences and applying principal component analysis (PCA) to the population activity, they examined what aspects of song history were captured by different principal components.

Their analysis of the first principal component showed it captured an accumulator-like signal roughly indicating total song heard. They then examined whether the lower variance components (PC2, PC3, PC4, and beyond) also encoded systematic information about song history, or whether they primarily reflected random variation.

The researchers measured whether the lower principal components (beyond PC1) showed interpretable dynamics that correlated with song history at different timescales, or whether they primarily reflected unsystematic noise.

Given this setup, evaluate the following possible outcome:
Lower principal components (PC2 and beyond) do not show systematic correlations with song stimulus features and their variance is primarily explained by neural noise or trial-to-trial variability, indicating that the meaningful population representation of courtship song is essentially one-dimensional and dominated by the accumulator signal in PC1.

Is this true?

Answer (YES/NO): NO